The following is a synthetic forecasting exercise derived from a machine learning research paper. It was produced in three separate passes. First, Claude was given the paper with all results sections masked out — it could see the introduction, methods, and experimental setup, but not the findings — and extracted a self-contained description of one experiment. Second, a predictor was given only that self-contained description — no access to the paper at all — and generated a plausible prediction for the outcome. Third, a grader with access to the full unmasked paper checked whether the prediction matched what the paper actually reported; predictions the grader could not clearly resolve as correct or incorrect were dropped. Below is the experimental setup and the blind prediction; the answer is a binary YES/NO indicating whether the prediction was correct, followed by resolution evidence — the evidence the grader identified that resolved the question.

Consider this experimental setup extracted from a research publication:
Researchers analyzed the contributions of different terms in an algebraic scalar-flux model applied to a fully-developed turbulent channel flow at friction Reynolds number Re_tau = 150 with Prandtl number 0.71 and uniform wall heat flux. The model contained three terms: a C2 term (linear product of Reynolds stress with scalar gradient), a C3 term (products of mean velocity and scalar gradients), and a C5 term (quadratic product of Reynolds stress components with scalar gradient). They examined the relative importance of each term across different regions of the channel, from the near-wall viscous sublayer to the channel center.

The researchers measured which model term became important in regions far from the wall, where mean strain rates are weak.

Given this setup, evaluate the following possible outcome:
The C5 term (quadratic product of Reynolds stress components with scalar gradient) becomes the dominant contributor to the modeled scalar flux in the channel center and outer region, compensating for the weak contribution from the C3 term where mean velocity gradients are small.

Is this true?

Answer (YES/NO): NO